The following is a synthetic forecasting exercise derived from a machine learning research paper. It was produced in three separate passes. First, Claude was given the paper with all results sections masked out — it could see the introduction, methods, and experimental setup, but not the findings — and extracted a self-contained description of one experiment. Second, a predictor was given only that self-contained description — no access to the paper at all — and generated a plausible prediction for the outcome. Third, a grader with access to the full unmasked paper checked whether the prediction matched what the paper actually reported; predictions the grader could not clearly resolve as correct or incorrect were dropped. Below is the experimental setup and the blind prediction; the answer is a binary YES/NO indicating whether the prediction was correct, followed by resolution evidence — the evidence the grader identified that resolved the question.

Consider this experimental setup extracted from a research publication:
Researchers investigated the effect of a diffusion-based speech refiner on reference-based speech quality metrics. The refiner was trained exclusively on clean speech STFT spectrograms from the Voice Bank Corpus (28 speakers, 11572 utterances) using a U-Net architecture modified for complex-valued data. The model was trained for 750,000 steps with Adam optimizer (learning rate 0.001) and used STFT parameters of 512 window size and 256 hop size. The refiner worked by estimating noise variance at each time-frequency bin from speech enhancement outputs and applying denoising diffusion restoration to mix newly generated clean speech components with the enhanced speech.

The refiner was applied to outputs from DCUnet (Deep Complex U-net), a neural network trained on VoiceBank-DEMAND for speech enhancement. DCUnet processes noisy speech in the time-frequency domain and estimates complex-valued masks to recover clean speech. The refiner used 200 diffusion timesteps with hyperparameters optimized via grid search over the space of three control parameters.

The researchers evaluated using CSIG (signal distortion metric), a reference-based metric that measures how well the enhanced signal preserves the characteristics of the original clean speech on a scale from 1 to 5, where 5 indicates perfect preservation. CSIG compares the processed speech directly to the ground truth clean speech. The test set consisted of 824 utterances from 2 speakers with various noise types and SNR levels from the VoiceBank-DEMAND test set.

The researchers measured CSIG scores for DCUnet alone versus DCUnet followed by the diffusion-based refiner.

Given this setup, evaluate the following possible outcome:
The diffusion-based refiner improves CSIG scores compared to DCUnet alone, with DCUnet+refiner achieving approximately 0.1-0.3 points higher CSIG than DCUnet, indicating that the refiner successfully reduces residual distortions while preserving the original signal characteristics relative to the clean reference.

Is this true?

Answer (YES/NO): NO